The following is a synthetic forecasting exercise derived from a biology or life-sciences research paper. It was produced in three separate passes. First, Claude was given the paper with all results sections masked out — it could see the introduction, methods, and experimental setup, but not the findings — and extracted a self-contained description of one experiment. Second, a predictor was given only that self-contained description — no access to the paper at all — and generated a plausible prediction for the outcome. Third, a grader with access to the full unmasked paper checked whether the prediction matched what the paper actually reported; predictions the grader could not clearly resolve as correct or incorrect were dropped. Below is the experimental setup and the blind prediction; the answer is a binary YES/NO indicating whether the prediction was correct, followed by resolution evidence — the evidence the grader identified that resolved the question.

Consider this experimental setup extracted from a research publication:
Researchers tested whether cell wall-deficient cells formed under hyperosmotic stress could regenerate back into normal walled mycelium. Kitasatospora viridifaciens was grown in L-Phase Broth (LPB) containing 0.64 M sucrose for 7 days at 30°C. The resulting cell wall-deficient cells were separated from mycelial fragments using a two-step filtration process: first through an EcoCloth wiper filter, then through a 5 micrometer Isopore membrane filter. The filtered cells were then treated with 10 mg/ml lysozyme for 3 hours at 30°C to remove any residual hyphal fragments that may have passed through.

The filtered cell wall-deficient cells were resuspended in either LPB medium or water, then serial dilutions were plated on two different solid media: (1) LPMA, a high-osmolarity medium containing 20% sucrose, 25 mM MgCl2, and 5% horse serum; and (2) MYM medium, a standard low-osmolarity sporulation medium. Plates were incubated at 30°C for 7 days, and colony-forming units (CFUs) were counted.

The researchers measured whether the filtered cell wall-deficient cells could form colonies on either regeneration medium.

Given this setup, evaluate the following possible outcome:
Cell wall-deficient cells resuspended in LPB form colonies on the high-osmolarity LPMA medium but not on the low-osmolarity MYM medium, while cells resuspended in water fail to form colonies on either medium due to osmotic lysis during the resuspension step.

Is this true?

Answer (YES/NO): NO